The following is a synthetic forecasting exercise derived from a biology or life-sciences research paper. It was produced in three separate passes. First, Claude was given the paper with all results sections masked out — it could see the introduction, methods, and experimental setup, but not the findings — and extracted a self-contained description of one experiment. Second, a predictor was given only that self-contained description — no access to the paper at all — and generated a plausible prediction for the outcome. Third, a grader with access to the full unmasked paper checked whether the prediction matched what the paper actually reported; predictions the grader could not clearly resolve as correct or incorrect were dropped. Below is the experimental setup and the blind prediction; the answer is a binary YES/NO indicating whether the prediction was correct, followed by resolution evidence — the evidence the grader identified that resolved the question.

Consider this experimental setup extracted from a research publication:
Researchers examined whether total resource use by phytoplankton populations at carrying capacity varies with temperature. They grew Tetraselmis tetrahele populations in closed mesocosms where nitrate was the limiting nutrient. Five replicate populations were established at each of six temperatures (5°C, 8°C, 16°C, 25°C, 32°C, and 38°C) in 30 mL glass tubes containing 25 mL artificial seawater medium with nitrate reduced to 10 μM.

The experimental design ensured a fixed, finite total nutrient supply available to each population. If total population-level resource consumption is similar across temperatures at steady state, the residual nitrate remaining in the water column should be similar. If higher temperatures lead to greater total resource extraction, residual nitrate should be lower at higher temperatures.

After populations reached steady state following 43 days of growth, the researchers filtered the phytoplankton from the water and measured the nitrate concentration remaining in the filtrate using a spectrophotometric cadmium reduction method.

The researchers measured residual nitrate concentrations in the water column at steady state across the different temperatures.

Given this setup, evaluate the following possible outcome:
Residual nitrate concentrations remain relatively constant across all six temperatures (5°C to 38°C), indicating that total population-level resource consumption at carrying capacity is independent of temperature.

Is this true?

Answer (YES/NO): YES